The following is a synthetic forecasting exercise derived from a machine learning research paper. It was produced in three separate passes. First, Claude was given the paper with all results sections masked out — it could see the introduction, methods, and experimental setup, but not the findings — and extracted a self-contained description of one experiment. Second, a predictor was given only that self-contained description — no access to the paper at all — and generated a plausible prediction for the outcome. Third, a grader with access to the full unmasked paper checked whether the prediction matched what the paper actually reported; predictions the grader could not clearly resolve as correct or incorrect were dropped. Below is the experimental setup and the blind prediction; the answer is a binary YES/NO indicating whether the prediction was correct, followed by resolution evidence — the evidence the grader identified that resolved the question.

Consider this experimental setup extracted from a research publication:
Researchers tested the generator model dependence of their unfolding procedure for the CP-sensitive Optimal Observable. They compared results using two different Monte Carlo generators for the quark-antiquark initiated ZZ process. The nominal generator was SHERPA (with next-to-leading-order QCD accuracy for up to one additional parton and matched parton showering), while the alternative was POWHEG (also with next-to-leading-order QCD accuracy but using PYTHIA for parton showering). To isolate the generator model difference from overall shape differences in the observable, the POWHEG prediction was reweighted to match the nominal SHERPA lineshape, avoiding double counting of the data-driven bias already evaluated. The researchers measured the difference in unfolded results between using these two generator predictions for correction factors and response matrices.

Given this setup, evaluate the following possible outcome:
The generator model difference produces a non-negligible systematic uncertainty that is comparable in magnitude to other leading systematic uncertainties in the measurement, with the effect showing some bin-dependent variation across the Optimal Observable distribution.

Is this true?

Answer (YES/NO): NO